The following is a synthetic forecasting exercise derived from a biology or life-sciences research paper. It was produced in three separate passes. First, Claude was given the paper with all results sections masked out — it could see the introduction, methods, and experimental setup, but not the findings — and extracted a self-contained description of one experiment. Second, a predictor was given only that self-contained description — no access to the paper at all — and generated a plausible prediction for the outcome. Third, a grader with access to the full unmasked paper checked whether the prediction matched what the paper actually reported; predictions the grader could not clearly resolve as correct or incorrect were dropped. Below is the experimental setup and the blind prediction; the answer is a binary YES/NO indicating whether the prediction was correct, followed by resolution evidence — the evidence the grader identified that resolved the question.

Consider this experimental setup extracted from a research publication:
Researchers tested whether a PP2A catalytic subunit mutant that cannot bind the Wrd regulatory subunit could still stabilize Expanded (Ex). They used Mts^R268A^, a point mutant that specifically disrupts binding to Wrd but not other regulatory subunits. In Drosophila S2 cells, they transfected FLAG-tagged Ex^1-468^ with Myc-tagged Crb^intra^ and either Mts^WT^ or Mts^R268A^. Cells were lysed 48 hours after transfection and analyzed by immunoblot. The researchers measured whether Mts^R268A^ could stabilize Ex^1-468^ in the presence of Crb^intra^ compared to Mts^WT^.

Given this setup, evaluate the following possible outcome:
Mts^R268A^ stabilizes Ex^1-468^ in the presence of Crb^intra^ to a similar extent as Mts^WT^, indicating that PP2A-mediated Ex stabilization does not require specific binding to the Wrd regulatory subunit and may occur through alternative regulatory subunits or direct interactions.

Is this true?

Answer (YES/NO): NO